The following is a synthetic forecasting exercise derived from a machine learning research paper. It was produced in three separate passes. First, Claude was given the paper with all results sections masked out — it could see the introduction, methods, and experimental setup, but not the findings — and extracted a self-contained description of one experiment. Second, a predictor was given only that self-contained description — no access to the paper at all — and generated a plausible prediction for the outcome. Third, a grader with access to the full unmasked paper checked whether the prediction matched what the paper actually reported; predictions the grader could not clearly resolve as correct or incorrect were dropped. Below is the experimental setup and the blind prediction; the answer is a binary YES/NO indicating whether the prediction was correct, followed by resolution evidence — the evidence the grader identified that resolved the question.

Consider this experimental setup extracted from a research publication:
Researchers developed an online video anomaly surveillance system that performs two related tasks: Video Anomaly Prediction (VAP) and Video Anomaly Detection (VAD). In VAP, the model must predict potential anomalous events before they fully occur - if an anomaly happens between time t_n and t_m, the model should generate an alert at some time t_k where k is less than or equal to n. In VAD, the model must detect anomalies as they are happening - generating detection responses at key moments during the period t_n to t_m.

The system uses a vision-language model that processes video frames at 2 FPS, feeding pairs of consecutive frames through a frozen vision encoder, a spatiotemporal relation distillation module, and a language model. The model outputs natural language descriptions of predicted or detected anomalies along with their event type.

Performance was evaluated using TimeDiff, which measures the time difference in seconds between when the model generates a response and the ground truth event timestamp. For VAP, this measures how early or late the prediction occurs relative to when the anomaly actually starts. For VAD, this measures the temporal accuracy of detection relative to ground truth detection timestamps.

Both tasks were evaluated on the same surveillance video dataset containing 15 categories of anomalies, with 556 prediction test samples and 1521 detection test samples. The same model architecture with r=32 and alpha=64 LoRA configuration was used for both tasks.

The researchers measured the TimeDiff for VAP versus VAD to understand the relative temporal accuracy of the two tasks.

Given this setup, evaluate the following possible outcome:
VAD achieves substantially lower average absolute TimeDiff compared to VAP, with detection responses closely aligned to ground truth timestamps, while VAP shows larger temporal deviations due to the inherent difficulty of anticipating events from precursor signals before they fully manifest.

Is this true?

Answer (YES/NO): NO